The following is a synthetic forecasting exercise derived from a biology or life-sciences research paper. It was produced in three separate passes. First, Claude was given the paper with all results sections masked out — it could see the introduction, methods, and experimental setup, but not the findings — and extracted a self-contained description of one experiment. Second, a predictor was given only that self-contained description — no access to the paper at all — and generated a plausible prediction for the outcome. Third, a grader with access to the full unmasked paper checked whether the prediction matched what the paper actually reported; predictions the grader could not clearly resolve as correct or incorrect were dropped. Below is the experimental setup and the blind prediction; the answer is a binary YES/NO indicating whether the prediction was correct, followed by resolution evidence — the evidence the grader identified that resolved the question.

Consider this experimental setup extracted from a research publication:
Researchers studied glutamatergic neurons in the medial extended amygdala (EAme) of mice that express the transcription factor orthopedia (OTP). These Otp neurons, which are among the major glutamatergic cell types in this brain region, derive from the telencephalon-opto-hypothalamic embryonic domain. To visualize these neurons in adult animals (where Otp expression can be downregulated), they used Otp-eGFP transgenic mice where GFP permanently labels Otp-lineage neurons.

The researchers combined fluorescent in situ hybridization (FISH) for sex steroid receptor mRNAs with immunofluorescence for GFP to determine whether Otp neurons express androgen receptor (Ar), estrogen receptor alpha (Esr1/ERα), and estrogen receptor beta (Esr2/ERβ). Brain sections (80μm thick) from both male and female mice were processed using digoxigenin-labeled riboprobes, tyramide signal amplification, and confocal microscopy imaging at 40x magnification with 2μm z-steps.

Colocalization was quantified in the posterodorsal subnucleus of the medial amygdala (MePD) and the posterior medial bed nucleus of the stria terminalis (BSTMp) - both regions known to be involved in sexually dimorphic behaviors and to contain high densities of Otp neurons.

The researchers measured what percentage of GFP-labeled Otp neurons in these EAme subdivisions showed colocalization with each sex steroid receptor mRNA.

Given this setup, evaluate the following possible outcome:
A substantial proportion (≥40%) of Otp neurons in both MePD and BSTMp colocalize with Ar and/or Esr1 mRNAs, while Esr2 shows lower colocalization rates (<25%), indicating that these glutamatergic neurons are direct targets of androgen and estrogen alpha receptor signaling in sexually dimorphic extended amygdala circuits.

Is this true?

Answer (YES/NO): NO